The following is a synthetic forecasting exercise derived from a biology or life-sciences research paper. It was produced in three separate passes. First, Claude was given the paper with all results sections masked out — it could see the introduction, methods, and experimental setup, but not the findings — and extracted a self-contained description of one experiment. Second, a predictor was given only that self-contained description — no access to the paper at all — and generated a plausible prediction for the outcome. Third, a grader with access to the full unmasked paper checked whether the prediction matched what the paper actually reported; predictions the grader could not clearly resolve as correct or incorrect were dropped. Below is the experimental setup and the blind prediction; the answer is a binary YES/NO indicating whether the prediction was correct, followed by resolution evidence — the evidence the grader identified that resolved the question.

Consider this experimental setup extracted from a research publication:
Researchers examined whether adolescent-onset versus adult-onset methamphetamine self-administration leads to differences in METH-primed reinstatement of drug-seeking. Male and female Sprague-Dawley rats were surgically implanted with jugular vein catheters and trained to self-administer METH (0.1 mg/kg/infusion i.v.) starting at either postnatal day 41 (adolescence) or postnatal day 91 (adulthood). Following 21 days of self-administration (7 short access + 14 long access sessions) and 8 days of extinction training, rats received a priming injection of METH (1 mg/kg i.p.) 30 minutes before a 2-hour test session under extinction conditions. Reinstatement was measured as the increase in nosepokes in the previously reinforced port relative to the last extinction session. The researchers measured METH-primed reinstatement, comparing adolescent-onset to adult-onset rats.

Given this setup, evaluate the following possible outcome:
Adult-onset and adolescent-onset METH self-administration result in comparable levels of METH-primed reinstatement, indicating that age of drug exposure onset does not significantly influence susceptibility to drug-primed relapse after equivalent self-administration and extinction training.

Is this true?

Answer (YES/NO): YES